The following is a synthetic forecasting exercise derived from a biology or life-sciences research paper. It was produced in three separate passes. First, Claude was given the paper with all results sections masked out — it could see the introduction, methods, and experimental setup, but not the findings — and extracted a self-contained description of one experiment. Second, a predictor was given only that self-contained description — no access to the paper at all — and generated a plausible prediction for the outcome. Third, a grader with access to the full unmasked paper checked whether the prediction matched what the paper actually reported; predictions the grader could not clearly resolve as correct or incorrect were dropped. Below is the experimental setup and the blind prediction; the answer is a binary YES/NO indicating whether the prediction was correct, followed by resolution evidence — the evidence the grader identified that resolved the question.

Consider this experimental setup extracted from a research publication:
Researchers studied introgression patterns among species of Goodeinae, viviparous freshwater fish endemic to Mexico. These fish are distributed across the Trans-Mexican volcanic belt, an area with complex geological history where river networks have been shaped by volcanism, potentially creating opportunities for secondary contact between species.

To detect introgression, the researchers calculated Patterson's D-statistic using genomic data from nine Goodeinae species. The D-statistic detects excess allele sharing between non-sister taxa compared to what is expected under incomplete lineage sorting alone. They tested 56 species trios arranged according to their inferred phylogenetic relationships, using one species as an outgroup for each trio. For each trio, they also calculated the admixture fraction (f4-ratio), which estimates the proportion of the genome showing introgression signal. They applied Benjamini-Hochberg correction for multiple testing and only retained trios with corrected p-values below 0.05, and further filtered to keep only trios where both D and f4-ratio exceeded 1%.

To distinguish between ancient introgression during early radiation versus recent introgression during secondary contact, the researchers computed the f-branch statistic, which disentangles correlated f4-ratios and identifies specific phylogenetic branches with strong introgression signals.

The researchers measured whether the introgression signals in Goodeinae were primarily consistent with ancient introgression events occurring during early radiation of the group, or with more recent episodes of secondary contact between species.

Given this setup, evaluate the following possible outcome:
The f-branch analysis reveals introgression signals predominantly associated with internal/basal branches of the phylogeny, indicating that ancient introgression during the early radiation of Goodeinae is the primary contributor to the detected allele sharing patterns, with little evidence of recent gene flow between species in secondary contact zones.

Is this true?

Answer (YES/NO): YES